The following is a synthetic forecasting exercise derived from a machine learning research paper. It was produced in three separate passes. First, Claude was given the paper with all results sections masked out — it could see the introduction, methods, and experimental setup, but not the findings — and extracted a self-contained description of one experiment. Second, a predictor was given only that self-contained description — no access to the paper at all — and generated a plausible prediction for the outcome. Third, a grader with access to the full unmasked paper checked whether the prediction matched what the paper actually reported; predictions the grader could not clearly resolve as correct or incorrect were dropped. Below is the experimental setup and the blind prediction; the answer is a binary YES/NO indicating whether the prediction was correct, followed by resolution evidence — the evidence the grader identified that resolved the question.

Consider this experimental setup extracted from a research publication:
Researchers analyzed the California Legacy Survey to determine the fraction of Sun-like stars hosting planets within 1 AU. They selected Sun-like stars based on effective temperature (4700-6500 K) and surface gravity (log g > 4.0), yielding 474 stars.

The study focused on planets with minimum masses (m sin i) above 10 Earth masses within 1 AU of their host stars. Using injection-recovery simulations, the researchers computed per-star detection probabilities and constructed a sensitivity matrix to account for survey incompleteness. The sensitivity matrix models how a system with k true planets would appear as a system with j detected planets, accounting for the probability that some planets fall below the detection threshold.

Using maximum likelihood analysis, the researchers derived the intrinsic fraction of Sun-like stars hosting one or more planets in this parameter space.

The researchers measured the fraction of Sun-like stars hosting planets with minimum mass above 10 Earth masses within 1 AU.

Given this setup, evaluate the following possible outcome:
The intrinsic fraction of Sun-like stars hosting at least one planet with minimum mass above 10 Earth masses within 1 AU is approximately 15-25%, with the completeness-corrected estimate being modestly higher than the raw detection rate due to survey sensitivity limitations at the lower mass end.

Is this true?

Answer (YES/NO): YES